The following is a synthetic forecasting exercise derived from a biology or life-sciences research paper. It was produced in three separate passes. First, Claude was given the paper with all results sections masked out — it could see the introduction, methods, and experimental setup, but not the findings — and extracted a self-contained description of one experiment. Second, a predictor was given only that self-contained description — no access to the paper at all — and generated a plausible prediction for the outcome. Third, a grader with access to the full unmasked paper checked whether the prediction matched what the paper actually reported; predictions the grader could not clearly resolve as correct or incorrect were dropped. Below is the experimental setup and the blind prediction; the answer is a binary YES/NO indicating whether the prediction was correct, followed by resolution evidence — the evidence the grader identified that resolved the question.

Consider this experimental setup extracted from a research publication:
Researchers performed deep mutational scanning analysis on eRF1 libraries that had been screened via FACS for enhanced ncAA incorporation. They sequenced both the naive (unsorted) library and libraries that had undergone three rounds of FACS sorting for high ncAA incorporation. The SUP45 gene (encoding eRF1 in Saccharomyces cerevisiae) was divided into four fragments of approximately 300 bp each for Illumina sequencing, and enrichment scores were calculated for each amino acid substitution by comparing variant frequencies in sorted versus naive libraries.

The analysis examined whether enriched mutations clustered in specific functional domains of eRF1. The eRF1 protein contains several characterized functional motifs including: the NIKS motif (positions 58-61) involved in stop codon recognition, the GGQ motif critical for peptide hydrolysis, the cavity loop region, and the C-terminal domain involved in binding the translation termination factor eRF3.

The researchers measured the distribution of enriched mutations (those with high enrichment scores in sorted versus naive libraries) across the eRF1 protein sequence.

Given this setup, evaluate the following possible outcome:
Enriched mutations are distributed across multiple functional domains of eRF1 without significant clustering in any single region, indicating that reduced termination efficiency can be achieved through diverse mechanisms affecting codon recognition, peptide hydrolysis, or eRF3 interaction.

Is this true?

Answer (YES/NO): YES